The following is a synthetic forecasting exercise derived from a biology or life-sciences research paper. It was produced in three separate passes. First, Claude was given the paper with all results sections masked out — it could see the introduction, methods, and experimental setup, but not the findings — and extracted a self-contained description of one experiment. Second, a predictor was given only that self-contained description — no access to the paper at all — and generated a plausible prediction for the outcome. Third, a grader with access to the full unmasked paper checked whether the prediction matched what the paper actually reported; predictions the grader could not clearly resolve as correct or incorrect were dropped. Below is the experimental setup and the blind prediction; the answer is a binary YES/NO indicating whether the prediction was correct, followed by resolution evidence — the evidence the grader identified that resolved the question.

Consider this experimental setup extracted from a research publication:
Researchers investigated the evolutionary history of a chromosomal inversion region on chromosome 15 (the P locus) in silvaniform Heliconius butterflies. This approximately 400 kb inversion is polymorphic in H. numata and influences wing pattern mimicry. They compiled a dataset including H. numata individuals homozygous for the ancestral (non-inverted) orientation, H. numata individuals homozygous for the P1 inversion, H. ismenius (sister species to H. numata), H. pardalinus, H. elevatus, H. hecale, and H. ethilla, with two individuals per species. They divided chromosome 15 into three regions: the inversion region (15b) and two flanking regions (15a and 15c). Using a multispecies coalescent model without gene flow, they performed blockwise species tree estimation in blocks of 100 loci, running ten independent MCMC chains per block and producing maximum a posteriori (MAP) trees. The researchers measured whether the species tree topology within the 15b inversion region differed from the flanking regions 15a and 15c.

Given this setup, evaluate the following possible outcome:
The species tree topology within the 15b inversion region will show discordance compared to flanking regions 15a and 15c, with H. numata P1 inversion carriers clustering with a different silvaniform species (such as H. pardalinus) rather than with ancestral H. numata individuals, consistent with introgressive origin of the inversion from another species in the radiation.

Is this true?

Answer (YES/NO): NO